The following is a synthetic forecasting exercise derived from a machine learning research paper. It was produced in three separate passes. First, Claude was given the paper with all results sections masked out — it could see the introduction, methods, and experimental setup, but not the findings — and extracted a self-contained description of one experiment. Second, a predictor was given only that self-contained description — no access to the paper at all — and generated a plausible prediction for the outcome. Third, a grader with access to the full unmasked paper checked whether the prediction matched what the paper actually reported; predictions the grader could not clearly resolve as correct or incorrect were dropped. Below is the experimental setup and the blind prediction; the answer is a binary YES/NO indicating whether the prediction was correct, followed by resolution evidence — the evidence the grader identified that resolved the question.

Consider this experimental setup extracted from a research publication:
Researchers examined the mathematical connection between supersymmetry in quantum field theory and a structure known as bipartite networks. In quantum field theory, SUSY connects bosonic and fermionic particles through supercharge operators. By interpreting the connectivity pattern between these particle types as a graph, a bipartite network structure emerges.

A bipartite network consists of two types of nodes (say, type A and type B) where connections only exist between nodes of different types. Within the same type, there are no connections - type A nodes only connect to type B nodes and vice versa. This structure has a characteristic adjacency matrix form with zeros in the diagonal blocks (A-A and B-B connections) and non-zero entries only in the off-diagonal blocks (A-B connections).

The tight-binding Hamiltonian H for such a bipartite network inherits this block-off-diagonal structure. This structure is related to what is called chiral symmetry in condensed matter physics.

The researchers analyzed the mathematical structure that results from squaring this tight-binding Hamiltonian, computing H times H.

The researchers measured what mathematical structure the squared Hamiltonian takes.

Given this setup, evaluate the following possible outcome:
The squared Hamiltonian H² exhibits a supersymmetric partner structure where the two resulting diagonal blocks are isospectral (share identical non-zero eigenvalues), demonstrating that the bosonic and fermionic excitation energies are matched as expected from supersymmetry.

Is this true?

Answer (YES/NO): YES